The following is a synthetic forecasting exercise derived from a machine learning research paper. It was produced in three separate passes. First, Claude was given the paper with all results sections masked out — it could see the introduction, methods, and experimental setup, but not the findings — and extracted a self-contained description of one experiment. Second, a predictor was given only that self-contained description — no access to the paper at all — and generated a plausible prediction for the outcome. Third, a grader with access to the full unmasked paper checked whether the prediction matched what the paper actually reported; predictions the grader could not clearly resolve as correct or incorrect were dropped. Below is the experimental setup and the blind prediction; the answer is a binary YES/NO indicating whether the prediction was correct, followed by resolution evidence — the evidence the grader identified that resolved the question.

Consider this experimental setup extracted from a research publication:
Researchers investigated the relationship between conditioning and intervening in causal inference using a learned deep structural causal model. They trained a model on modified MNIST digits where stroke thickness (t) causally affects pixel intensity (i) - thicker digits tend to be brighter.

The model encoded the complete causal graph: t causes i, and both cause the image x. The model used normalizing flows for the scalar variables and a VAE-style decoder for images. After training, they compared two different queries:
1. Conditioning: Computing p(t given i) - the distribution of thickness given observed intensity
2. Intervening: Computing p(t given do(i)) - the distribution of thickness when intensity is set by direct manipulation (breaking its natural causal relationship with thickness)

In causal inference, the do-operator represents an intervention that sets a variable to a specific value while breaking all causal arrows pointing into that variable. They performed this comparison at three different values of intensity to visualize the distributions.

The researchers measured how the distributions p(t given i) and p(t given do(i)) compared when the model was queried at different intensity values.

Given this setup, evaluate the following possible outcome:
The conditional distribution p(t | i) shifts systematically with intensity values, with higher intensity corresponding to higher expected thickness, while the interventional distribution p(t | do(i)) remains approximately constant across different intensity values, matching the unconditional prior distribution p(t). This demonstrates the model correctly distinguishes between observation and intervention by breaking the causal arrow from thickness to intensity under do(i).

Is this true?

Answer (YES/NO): YES